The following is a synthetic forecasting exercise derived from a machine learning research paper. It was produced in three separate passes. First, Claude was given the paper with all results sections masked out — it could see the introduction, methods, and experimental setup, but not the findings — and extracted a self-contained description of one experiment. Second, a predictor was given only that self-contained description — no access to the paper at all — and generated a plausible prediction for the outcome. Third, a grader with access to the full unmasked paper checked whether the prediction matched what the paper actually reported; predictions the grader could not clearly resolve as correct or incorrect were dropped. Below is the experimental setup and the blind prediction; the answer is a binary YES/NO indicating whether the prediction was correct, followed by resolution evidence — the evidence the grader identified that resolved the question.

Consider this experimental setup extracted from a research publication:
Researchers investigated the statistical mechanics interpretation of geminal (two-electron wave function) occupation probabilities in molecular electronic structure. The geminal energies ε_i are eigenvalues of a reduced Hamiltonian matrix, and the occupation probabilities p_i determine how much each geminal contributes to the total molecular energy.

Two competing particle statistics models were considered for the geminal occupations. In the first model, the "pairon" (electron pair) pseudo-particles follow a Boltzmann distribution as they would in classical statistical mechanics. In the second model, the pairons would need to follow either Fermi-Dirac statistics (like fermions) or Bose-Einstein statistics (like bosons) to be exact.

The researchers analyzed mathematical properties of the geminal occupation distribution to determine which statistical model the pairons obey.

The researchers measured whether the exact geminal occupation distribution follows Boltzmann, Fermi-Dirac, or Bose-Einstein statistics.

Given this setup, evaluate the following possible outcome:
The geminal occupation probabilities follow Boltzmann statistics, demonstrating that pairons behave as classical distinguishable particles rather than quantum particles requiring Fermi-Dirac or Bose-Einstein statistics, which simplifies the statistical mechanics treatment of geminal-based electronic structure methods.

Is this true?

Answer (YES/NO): NO